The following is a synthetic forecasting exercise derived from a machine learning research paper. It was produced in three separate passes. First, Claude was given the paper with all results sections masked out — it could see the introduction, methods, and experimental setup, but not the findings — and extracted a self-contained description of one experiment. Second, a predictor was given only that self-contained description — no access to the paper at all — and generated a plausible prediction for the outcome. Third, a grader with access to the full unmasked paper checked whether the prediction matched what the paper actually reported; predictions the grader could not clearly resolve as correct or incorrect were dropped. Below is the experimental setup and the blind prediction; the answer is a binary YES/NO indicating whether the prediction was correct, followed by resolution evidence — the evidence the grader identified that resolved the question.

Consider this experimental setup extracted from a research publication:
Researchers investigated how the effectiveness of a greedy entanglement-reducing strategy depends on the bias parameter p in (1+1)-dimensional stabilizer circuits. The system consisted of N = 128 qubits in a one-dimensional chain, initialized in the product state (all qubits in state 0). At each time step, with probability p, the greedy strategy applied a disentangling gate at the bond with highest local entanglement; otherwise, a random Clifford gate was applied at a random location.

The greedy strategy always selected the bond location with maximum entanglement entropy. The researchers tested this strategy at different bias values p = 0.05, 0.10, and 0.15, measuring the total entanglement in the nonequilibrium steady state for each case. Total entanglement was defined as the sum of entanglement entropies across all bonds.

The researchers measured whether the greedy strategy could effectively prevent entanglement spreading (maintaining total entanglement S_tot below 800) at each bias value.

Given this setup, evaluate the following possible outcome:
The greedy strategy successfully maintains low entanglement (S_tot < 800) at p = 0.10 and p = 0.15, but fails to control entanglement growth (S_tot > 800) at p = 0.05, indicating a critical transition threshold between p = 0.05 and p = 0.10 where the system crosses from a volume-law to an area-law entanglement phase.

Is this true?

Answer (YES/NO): NO